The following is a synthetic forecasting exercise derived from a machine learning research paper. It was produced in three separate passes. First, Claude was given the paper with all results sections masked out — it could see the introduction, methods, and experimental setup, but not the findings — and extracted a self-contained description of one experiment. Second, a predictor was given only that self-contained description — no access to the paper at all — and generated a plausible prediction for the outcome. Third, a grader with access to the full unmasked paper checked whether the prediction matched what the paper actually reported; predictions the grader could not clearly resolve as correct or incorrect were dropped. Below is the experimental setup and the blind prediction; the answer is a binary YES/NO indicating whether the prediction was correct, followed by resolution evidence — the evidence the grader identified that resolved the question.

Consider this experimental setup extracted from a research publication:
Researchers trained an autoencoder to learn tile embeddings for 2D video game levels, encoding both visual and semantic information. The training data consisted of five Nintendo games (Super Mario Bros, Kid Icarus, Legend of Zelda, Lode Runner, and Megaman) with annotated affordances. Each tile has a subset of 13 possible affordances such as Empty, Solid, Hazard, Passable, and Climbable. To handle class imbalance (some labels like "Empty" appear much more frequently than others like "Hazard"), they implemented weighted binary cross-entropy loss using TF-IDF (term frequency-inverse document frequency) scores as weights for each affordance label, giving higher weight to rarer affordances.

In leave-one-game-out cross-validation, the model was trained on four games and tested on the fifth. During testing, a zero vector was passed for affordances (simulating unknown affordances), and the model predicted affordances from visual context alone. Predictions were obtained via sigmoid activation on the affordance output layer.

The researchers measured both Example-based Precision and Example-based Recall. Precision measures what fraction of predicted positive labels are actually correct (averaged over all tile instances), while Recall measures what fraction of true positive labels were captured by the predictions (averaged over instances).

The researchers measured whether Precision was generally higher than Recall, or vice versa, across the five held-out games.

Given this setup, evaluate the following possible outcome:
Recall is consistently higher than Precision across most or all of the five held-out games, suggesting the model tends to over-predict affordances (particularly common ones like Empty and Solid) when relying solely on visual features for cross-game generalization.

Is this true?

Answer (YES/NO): NO